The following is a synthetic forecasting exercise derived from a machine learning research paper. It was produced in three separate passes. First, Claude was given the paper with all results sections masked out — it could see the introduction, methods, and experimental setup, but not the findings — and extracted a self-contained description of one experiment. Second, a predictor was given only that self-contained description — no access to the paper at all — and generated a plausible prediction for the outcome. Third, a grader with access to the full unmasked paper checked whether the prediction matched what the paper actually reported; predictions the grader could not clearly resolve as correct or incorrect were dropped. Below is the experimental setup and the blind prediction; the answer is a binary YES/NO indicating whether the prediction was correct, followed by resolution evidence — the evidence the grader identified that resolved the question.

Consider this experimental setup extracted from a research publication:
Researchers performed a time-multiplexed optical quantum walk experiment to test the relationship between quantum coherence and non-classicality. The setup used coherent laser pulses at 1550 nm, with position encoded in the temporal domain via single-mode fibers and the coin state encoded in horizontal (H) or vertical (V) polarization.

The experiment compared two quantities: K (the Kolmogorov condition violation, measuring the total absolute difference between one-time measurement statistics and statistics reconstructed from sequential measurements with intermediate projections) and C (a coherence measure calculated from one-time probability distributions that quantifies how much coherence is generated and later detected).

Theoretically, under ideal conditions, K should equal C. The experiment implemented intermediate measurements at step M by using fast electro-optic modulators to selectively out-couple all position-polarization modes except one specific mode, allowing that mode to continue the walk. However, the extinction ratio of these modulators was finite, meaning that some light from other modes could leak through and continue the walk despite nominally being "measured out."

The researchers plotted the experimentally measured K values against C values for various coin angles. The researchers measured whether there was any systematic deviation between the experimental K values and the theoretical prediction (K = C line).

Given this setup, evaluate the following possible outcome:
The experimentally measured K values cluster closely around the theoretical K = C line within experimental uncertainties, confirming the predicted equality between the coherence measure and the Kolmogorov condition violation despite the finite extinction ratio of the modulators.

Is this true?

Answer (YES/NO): NO